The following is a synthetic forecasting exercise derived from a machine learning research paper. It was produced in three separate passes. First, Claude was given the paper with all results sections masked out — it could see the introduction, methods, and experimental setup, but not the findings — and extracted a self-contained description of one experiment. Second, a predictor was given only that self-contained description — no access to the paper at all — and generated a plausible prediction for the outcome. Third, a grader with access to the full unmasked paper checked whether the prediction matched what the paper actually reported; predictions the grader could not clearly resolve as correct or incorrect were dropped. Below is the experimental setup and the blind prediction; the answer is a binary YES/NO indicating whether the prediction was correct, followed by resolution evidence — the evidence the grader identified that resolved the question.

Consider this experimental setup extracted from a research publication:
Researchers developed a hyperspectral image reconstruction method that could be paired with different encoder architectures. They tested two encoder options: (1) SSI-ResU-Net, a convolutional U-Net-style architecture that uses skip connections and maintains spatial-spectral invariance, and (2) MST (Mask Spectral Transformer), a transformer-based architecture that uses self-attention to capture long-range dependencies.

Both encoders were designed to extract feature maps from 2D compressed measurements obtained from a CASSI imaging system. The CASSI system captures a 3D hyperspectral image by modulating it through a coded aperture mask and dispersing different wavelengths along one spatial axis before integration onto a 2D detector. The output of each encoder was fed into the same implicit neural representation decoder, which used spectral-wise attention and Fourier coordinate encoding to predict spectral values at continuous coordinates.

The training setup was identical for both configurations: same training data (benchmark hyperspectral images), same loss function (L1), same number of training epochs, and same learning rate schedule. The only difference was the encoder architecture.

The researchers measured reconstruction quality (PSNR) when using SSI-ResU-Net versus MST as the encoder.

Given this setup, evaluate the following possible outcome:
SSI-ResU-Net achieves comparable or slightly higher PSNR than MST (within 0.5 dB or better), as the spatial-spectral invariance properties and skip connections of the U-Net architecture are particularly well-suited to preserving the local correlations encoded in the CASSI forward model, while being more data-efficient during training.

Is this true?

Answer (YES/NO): NO